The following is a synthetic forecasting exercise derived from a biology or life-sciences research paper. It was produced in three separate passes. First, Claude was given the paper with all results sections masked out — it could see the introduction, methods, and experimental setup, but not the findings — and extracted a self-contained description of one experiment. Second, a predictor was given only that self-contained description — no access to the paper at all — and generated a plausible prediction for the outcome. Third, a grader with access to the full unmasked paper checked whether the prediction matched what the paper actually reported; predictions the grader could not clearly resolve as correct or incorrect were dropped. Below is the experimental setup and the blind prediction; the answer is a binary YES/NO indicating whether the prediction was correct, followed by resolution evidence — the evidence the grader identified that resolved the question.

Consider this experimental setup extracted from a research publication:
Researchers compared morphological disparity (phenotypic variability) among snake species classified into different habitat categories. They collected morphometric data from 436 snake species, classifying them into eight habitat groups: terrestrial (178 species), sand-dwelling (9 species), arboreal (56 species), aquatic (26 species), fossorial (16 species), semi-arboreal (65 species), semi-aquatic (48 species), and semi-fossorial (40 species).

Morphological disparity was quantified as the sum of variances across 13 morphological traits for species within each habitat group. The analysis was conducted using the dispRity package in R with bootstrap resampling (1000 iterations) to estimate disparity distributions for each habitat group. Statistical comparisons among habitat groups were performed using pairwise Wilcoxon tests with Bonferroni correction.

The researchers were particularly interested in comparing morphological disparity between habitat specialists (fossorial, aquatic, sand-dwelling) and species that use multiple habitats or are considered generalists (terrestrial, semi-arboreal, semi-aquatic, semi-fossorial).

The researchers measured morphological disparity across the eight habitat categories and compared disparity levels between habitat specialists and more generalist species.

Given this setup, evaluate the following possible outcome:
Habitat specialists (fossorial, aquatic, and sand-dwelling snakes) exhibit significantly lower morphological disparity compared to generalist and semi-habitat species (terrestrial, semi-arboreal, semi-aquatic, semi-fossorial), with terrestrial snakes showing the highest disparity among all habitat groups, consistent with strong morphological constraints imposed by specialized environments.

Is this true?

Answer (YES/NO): NO